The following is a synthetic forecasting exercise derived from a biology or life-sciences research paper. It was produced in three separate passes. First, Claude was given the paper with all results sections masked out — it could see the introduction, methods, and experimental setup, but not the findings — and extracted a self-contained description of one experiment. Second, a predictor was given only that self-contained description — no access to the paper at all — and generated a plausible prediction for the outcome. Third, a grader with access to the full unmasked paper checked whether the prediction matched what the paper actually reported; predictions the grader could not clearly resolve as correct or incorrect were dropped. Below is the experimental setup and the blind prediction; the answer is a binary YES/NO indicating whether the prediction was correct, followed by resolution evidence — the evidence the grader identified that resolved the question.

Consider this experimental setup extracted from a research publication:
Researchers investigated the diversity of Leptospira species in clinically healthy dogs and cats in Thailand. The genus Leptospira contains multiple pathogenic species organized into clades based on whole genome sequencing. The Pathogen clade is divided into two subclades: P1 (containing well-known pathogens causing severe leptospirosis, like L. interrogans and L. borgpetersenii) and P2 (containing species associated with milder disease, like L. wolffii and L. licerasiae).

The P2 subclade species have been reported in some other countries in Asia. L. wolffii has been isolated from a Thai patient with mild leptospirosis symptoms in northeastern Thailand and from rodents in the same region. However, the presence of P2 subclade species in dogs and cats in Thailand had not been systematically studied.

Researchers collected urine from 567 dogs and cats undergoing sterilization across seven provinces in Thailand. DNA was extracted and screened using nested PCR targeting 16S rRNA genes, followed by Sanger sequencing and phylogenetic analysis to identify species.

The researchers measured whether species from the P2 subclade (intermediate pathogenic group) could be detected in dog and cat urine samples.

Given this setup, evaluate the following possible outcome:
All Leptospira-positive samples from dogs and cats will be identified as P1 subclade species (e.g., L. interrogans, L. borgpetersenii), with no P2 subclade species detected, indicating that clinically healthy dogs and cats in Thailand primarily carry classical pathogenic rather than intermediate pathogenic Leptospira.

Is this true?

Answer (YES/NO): NO